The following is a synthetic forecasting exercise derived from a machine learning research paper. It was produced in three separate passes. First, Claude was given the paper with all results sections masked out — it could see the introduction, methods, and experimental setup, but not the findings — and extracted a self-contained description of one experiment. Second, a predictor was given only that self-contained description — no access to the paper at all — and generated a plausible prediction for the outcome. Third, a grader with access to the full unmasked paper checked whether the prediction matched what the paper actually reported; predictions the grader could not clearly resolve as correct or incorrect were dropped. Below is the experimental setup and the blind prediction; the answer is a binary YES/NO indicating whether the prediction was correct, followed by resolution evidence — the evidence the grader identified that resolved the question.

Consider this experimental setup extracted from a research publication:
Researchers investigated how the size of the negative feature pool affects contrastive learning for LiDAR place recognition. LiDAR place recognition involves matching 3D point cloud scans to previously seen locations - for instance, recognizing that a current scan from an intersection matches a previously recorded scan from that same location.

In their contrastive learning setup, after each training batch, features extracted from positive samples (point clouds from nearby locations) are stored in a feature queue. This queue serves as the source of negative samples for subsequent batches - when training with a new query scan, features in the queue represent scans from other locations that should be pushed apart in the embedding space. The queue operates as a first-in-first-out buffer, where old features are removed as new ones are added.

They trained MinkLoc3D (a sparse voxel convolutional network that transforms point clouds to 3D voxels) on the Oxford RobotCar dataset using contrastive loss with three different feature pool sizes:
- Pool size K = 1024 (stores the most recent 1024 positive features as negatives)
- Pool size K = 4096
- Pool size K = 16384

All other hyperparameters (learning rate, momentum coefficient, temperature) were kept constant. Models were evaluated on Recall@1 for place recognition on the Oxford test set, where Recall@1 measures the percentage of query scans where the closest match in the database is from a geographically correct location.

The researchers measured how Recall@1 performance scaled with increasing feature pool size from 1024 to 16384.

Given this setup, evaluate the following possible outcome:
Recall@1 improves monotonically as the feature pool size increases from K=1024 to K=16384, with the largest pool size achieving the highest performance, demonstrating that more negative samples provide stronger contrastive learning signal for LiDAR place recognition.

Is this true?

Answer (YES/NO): NO